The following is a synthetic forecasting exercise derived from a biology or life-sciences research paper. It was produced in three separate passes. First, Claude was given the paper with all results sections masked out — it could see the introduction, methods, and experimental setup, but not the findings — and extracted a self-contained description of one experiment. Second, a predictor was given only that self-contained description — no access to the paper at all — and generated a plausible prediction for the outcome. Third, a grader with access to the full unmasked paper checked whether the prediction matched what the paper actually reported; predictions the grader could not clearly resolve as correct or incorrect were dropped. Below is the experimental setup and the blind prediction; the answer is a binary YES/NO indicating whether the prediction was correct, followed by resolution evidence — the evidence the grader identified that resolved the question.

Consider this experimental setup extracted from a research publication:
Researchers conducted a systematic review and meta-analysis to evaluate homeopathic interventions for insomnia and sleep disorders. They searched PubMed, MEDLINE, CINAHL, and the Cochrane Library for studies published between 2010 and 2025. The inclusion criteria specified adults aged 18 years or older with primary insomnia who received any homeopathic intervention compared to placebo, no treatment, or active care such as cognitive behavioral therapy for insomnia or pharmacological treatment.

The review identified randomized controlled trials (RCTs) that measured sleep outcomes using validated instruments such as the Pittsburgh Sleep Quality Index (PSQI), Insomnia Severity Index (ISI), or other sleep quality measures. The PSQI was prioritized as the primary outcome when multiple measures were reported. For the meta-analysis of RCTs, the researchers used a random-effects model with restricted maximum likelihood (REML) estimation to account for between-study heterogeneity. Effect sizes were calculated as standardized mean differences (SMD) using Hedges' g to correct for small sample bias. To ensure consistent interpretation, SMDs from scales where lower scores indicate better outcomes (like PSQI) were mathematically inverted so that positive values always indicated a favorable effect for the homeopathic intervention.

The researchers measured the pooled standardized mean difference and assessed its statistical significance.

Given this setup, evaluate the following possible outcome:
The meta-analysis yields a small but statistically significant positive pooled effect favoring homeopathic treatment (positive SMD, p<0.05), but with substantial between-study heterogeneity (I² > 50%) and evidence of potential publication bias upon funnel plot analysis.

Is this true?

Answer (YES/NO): NO